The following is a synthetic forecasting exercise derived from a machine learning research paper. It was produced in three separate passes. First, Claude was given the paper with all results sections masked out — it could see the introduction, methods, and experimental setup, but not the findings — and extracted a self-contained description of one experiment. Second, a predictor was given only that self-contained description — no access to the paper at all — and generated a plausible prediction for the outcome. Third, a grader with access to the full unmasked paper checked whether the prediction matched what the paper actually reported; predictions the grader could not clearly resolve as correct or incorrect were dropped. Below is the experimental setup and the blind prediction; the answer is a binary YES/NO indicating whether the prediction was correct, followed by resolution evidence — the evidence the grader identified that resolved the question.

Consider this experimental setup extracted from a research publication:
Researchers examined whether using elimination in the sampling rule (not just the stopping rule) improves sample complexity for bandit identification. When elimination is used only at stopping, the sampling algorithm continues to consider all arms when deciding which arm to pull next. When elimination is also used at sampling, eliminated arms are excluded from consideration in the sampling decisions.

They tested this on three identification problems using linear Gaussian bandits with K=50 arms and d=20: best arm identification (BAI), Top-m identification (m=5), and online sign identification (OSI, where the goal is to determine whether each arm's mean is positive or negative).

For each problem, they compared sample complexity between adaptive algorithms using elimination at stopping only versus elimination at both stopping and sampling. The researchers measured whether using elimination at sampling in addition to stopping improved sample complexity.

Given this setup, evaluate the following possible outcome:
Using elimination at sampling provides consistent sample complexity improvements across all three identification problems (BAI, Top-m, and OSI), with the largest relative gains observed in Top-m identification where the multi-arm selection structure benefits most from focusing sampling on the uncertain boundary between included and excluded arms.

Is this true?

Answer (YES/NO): NO